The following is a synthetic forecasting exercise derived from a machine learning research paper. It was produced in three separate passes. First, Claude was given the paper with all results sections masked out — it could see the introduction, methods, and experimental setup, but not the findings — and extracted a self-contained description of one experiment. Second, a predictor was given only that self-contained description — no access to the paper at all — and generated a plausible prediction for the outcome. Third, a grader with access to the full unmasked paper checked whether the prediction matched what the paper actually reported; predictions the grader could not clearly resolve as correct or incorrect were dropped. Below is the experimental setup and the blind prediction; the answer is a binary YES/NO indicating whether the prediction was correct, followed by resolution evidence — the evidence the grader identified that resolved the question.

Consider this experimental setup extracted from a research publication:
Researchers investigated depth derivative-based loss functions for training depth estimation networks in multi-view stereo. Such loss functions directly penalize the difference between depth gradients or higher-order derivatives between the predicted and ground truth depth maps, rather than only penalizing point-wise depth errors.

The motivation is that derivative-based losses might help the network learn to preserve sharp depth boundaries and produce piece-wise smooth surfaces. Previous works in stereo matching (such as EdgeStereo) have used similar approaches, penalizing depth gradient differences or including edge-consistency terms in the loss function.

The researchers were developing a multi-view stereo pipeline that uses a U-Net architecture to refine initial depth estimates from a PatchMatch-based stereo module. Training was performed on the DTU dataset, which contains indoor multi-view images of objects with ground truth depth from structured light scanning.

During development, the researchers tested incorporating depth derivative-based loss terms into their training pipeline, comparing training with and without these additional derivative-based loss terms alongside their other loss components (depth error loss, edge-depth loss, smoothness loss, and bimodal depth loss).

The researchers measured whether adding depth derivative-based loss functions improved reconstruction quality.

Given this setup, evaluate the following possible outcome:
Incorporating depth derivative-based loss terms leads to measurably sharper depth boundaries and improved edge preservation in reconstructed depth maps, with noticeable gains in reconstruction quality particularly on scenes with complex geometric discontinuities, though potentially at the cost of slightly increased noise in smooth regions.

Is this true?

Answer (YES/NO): NO